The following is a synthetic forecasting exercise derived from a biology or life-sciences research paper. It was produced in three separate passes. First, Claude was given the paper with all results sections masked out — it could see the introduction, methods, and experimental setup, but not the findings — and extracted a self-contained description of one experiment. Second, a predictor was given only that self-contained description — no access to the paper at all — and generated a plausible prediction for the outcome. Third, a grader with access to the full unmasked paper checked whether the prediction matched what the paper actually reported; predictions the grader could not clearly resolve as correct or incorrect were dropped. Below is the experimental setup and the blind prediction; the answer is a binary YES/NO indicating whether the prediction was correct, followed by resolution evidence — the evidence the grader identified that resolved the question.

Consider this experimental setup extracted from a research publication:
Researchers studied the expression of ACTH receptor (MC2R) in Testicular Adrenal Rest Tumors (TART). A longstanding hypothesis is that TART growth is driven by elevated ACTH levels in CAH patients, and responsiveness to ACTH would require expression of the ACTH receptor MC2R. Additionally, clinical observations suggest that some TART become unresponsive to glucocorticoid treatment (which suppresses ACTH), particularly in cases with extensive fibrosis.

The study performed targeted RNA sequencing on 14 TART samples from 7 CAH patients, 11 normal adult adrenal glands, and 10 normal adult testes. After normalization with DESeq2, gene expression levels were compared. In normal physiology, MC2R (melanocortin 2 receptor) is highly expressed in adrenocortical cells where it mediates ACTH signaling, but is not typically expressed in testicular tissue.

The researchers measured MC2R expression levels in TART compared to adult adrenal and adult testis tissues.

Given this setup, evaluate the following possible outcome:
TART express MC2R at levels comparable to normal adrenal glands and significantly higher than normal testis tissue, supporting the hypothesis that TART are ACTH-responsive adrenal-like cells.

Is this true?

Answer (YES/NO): YES